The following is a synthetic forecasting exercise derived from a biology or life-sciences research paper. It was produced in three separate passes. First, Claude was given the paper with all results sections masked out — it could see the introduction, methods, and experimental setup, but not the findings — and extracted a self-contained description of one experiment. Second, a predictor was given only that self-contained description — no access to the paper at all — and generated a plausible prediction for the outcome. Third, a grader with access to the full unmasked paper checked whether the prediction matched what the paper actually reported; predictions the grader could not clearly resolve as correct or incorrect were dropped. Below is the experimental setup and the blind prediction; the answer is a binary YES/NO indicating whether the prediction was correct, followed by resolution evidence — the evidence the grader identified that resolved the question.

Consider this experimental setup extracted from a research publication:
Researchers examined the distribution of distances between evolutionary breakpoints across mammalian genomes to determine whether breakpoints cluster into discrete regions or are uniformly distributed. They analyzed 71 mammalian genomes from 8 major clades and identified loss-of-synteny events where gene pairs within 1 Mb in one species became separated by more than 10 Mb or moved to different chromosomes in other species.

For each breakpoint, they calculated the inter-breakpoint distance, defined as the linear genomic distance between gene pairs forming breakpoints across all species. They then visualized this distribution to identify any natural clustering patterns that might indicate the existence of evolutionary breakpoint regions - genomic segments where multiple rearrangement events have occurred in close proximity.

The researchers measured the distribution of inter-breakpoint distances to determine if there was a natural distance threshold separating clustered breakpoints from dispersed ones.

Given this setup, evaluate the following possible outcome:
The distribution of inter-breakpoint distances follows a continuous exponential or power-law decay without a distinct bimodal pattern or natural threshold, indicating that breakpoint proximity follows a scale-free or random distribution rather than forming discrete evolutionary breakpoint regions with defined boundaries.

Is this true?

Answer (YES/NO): NO